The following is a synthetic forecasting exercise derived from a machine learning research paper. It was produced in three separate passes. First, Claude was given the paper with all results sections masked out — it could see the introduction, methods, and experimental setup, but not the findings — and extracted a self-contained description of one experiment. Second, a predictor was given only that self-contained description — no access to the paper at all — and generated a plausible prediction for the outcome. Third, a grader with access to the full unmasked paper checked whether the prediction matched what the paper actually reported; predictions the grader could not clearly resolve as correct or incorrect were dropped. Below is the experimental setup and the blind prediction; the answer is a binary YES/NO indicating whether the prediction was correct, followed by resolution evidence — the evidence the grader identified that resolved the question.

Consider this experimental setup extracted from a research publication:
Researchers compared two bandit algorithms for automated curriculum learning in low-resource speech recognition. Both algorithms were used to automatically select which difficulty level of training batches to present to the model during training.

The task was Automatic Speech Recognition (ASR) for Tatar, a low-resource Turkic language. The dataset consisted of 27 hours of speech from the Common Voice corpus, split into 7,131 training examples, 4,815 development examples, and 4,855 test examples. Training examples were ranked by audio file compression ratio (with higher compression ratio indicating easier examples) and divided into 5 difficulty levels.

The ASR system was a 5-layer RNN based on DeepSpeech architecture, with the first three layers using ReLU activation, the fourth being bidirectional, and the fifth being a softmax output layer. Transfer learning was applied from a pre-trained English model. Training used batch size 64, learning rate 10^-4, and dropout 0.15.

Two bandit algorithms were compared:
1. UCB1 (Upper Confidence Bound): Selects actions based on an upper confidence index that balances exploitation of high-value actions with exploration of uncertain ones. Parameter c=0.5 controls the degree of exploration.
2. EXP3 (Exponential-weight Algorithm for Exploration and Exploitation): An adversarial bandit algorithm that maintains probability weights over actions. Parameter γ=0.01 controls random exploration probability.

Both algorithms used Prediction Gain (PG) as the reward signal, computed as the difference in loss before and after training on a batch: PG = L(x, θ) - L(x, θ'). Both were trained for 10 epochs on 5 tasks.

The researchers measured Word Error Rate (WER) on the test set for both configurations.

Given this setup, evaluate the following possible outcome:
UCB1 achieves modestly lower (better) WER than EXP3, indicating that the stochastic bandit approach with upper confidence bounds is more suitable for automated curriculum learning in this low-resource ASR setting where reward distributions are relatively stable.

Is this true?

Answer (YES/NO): NO